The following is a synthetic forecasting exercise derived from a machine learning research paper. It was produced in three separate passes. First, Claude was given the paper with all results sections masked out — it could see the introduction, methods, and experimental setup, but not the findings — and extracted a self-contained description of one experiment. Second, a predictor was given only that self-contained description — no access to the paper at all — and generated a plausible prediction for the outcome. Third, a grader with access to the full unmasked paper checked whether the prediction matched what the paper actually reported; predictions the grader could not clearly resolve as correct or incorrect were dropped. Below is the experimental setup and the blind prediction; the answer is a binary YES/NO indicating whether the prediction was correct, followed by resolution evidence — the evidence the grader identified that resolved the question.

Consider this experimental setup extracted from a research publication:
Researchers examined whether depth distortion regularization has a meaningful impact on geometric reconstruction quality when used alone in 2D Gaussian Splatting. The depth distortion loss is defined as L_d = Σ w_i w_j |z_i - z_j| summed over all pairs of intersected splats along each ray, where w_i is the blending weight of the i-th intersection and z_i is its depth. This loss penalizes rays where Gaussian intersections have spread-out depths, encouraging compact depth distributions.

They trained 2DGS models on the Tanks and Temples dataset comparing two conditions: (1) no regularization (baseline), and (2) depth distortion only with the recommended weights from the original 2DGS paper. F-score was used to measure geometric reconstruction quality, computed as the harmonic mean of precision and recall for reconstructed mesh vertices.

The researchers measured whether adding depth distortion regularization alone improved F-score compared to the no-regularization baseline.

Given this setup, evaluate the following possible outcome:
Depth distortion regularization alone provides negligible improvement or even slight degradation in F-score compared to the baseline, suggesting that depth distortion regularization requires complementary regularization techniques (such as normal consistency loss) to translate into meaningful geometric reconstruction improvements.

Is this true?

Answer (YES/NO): YES